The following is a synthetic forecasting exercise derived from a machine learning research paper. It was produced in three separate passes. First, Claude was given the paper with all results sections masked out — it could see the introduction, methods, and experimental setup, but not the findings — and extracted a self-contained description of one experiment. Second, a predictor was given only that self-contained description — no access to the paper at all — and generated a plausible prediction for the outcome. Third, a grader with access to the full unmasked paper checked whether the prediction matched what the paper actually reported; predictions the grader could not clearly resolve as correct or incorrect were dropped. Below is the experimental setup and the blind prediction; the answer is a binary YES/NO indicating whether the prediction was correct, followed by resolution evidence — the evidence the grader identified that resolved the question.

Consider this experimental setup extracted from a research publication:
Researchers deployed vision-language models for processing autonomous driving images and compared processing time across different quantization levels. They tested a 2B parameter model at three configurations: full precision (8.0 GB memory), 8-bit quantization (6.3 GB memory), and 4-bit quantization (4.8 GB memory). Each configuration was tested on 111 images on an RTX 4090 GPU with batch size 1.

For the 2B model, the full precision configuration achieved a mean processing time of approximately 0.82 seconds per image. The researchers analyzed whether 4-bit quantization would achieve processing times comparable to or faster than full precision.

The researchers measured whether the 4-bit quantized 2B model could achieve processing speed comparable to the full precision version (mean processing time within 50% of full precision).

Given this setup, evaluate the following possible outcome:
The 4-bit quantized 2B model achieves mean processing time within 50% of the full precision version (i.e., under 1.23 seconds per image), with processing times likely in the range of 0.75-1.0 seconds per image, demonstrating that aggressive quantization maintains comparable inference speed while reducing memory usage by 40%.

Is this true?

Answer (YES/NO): NO